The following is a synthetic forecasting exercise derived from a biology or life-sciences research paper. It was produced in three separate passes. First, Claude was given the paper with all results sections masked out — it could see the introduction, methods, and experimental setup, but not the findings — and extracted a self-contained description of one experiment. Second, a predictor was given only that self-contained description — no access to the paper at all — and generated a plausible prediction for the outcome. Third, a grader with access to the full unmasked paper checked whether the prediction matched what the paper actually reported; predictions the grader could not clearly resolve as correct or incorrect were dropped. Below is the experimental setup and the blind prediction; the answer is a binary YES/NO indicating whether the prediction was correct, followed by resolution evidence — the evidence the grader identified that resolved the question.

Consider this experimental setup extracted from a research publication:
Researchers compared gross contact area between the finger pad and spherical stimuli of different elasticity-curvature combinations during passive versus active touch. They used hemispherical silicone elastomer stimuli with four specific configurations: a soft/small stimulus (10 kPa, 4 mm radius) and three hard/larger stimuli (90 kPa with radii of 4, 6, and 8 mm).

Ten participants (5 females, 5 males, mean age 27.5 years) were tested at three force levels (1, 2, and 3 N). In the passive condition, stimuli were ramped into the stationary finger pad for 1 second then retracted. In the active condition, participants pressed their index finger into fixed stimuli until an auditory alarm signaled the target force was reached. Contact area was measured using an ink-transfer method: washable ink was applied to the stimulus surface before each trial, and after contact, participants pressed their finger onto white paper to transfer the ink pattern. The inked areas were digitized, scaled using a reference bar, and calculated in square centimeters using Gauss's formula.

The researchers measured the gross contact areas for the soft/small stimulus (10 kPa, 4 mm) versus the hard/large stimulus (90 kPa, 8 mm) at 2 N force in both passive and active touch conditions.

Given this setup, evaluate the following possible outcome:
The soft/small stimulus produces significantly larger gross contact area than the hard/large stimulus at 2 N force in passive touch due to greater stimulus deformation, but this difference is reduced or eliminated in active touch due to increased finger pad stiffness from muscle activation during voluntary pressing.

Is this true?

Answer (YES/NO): NO